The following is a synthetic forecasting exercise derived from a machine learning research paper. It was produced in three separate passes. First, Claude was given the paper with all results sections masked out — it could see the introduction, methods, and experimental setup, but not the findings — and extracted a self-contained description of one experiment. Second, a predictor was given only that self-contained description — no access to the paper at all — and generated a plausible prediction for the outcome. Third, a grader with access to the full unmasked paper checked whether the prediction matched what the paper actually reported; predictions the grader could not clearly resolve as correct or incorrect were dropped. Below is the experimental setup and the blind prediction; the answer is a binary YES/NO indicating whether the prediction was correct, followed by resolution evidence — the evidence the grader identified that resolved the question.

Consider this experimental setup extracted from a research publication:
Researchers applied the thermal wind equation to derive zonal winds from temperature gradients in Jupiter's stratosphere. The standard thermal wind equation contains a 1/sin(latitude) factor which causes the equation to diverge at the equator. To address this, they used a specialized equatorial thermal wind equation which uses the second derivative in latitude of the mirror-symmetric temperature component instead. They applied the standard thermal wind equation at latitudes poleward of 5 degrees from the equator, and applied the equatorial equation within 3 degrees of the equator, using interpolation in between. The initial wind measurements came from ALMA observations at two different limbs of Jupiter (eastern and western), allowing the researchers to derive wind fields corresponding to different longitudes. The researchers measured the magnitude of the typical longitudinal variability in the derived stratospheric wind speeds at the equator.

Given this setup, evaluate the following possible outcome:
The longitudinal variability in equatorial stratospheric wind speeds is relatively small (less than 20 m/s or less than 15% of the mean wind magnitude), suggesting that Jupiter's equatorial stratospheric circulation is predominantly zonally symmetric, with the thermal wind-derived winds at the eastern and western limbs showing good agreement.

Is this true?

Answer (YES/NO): NO